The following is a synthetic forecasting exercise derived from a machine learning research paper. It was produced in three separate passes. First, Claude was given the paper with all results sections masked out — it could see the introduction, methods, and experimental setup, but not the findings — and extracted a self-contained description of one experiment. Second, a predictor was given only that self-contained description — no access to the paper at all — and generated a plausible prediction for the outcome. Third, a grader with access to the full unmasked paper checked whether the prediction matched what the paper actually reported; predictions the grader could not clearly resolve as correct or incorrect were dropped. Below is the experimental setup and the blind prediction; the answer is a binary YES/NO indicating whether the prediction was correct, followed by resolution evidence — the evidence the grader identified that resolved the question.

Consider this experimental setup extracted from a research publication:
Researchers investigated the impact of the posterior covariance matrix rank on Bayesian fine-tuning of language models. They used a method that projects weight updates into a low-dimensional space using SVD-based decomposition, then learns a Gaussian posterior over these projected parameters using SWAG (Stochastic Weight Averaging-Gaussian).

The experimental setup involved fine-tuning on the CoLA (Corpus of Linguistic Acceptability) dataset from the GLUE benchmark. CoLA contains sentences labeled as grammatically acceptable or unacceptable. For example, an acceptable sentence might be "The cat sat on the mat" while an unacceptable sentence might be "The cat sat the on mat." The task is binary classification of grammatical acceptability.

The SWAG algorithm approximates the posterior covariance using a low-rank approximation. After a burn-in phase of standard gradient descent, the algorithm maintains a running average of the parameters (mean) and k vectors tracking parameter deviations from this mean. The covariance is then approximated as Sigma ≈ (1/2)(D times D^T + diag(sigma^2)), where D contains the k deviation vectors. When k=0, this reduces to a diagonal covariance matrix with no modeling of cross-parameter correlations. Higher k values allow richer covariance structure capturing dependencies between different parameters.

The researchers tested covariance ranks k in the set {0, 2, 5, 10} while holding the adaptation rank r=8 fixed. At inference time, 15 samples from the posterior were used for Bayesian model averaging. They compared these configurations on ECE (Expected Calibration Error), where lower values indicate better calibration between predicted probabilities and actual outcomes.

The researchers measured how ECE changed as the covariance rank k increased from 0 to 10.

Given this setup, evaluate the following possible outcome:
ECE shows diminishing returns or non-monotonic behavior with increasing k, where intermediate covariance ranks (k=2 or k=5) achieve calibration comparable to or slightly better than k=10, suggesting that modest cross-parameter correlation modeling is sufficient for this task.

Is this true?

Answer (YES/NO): YES